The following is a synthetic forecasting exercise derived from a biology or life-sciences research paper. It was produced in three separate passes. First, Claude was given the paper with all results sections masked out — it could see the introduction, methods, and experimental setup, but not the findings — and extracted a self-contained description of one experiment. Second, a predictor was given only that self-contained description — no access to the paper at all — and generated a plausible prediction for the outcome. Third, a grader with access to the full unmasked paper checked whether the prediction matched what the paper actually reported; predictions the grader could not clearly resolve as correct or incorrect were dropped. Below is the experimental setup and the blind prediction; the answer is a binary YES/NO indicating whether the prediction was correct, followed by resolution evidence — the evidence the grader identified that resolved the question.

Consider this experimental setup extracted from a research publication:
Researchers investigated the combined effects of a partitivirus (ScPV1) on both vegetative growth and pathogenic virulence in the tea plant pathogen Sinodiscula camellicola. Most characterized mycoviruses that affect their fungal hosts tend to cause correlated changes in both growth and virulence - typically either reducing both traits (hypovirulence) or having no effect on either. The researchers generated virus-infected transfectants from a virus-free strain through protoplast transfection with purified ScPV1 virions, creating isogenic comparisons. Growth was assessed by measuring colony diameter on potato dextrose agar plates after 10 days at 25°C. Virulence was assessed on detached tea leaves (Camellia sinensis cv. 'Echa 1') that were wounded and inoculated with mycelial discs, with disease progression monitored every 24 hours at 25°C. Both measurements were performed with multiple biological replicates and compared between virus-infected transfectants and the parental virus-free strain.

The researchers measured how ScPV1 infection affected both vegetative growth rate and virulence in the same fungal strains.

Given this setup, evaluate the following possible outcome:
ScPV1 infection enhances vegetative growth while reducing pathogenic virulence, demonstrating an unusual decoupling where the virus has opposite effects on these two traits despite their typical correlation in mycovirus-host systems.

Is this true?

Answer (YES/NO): NO